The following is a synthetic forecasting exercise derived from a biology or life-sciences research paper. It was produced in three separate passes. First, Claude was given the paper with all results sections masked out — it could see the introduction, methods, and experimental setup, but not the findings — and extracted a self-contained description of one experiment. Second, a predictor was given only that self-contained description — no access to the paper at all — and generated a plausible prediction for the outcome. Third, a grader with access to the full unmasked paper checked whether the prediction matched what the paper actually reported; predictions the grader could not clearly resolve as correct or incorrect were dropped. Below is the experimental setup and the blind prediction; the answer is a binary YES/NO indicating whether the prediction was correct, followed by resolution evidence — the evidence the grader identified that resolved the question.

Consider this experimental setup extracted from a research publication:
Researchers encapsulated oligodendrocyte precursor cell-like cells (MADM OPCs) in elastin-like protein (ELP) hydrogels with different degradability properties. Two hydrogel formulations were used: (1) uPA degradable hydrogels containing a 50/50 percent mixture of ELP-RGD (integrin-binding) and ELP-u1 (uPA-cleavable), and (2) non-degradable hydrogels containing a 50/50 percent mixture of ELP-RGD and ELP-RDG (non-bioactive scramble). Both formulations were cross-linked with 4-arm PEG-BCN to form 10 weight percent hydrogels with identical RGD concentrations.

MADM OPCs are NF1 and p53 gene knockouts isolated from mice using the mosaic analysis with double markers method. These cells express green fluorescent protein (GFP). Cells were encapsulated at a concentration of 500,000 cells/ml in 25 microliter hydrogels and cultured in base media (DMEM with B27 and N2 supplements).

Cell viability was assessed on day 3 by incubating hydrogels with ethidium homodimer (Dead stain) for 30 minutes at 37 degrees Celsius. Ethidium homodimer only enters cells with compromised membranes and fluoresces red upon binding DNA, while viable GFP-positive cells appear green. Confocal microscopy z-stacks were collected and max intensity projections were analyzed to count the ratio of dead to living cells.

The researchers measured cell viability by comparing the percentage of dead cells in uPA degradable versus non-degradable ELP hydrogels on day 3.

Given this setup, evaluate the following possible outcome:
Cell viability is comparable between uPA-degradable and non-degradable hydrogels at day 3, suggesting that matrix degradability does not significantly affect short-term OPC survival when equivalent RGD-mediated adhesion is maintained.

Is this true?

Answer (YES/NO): YES